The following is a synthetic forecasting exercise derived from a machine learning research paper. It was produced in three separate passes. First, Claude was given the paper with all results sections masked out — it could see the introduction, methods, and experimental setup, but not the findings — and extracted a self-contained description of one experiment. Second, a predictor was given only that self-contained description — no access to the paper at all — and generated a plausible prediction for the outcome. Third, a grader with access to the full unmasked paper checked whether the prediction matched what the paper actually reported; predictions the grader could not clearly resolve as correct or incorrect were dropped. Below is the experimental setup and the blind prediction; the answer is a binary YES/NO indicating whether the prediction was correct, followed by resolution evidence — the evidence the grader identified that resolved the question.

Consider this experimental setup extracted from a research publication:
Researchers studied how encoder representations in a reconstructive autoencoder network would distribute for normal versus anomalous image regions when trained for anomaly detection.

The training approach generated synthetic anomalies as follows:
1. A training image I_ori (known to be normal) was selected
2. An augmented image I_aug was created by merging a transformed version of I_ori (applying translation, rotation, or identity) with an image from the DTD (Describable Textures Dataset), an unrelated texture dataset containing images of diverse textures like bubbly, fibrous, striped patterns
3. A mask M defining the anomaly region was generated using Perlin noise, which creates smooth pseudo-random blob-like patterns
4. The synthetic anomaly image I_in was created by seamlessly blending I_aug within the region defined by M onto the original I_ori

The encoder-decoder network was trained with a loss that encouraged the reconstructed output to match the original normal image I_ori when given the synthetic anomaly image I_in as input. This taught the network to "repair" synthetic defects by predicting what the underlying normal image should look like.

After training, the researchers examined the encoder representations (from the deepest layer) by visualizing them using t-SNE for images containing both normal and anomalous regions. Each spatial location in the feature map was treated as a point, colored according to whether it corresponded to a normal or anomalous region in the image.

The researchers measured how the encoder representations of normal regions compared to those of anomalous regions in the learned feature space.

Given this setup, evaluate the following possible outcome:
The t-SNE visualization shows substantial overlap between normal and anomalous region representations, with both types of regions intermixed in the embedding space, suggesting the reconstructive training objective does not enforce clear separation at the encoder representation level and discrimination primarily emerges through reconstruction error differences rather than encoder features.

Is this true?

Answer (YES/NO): NO